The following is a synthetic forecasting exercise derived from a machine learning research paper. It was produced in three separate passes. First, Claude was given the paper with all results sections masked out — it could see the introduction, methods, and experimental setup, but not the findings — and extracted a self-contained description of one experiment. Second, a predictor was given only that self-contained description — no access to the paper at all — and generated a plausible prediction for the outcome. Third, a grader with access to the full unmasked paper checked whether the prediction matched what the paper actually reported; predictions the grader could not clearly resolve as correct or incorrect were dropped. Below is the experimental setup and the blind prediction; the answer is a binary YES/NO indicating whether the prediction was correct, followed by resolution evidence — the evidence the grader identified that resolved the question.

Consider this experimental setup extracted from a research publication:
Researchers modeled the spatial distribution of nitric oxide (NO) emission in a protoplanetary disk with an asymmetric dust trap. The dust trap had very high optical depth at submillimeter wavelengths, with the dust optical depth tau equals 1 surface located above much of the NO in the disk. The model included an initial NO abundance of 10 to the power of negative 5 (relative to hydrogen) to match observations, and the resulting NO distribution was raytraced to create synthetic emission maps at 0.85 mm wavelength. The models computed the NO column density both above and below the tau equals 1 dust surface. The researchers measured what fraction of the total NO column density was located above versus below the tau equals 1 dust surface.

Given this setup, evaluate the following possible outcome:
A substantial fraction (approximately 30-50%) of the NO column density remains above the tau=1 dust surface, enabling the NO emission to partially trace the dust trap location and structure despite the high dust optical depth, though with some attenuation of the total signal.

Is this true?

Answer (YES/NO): NO